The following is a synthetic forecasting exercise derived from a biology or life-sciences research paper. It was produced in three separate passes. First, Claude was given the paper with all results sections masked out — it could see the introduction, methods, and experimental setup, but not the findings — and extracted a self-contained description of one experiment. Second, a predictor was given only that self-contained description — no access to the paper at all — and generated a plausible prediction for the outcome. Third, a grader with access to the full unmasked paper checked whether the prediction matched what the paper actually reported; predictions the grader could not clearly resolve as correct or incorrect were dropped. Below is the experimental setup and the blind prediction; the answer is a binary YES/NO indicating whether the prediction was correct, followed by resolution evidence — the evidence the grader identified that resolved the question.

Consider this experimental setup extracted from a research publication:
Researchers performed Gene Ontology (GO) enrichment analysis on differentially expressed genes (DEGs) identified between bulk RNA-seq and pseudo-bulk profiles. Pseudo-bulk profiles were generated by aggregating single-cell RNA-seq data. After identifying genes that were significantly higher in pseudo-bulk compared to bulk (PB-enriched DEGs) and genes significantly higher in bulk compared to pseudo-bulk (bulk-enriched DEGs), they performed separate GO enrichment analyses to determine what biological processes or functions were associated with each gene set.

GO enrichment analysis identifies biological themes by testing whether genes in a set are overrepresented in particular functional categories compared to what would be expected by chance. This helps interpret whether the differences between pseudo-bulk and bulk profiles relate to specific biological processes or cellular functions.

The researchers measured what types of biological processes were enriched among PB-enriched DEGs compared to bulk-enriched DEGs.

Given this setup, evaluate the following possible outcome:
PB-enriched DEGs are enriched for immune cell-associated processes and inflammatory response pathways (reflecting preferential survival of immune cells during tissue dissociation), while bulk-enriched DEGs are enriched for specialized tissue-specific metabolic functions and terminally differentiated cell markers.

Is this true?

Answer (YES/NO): NO